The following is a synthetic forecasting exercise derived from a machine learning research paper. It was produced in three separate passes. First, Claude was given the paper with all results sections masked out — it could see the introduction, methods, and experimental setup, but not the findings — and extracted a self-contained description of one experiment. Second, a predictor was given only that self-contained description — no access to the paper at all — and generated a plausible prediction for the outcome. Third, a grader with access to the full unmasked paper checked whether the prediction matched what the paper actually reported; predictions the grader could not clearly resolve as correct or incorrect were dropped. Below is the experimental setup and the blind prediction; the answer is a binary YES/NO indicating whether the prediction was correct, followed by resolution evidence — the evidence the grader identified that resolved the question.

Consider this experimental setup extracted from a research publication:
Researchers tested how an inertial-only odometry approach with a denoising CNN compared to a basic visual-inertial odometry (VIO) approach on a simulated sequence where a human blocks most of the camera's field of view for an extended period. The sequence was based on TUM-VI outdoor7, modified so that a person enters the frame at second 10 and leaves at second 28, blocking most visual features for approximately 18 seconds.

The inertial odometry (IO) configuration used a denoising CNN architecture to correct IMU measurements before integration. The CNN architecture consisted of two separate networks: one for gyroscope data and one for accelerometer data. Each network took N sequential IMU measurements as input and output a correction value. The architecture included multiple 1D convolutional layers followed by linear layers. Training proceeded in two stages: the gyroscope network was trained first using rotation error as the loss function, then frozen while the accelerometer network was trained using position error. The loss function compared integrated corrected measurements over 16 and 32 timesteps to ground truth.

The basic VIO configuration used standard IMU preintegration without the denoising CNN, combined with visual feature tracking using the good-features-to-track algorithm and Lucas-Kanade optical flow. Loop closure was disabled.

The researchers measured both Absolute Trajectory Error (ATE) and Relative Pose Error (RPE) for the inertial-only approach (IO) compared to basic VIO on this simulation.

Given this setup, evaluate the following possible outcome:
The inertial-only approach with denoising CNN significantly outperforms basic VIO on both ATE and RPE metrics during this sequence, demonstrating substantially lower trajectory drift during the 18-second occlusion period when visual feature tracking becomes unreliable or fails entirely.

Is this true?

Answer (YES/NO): NO